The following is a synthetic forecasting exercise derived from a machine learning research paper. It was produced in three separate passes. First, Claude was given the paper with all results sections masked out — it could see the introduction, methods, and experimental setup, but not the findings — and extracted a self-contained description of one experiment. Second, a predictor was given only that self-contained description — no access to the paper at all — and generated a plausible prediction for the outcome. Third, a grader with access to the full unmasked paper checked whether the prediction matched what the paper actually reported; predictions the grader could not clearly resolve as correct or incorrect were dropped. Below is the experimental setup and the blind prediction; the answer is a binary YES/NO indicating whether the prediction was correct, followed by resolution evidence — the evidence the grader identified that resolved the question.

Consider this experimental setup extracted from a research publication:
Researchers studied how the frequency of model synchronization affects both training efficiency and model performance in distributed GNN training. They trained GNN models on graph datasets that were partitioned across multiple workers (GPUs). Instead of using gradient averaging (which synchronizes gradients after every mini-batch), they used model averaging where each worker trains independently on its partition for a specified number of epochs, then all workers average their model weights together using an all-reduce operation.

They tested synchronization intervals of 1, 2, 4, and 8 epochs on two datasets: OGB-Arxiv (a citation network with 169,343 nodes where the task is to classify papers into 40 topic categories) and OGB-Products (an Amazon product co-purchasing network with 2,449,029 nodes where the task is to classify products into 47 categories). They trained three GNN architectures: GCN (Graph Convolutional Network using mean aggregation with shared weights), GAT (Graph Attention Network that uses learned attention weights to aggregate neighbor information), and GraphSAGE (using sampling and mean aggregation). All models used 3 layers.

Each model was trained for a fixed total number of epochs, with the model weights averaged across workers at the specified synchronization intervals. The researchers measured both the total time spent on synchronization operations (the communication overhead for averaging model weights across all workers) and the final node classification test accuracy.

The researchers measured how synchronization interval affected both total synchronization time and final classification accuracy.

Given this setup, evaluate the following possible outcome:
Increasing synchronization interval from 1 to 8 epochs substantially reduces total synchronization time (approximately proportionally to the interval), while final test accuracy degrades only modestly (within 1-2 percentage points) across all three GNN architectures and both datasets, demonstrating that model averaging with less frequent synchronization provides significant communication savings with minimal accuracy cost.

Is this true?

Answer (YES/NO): NO